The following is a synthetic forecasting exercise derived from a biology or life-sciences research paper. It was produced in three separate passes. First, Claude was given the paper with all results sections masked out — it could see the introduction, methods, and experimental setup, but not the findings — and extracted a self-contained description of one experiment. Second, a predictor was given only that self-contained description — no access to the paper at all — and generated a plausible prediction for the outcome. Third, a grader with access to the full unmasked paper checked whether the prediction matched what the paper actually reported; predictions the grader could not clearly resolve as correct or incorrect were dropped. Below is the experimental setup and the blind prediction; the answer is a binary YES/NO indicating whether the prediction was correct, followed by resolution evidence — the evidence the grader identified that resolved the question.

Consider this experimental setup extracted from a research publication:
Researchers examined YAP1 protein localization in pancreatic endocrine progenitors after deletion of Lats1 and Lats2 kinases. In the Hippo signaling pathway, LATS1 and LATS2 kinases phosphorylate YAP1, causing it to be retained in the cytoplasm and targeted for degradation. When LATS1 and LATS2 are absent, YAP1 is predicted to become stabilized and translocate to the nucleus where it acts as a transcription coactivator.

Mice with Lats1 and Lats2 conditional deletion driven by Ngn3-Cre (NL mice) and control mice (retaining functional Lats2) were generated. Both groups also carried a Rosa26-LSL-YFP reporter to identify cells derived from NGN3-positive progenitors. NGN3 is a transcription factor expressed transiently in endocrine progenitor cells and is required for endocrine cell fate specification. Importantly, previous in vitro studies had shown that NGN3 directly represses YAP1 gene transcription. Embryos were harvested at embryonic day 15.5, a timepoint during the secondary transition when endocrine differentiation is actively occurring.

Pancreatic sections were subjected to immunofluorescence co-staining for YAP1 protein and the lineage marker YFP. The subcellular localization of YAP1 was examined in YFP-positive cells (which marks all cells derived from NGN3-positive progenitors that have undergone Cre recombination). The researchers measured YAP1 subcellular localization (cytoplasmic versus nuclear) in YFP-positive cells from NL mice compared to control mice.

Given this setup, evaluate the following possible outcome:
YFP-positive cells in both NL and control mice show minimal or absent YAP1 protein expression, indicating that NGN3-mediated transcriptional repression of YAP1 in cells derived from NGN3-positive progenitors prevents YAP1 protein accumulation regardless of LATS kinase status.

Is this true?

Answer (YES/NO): NO